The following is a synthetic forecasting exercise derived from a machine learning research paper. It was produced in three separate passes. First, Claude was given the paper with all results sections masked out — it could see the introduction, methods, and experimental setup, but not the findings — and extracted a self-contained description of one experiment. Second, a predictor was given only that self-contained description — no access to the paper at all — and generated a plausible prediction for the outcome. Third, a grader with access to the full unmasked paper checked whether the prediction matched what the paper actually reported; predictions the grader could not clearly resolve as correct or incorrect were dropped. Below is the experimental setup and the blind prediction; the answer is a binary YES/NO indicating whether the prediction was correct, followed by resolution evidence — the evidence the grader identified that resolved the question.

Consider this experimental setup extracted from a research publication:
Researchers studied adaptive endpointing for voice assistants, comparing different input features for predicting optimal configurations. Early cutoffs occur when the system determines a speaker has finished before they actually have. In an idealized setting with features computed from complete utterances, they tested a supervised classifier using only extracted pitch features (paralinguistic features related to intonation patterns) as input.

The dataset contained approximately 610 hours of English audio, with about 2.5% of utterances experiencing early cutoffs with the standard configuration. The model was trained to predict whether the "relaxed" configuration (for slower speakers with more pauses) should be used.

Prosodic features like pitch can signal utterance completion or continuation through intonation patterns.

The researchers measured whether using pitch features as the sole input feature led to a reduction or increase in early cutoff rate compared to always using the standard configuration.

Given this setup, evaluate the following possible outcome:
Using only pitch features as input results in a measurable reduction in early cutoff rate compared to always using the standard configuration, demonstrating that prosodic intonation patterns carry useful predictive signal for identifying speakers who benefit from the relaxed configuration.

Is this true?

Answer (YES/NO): NO